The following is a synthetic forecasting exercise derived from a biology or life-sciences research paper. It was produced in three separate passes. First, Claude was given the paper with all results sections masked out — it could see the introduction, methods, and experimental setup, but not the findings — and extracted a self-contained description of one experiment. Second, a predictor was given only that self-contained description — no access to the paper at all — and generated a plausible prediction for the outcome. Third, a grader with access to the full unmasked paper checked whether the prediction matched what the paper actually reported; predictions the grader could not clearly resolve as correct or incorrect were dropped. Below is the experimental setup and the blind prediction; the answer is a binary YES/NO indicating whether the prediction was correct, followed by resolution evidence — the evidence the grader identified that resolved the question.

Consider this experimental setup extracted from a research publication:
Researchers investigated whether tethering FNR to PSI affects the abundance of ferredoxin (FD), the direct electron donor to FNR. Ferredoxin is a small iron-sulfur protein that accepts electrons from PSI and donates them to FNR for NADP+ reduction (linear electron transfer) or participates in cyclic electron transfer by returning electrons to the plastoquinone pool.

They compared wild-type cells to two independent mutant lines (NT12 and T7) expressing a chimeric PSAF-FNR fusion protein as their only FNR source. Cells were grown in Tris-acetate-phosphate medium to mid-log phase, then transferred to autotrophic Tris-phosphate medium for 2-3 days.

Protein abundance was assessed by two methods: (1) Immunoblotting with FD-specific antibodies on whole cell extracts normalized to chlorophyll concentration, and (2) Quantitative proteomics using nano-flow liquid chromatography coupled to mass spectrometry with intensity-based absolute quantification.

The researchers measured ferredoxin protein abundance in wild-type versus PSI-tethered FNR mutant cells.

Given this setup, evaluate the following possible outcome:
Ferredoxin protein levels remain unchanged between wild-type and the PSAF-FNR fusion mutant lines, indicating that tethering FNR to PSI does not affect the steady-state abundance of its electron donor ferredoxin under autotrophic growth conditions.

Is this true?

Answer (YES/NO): YES